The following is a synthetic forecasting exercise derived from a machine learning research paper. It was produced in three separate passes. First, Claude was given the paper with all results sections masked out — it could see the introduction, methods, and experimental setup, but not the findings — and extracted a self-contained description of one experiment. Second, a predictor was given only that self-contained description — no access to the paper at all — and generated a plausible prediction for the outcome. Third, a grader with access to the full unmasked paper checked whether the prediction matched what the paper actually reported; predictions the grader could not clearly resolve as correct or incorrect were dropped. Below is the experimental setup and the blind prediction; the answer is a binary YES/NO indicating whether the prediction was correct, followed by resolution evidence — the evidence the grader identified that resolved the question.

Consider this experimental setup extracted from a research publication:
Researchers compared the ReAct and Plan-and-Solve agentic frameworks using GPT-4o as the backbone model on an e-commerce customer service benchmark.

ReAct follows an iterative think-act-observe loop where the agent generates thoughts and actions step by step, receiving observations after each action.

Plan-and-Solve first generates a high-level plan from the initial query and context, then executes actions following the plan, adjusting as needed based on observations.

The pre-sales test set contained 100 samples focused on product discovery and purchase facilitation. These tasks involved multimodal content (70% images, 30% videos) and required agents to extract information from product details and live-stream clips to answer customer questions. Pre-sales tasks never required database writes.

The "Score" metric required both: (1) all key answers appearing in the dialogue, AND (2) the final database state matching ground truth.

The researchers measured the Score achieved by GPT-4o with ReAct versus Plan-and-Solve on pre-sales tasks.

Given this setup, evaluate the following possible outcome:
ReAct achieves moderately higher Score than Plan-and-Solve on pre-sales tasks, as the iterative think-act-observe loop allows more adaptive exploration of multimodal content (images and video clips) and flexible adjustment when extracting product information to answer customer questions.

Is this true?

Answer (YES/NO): NO